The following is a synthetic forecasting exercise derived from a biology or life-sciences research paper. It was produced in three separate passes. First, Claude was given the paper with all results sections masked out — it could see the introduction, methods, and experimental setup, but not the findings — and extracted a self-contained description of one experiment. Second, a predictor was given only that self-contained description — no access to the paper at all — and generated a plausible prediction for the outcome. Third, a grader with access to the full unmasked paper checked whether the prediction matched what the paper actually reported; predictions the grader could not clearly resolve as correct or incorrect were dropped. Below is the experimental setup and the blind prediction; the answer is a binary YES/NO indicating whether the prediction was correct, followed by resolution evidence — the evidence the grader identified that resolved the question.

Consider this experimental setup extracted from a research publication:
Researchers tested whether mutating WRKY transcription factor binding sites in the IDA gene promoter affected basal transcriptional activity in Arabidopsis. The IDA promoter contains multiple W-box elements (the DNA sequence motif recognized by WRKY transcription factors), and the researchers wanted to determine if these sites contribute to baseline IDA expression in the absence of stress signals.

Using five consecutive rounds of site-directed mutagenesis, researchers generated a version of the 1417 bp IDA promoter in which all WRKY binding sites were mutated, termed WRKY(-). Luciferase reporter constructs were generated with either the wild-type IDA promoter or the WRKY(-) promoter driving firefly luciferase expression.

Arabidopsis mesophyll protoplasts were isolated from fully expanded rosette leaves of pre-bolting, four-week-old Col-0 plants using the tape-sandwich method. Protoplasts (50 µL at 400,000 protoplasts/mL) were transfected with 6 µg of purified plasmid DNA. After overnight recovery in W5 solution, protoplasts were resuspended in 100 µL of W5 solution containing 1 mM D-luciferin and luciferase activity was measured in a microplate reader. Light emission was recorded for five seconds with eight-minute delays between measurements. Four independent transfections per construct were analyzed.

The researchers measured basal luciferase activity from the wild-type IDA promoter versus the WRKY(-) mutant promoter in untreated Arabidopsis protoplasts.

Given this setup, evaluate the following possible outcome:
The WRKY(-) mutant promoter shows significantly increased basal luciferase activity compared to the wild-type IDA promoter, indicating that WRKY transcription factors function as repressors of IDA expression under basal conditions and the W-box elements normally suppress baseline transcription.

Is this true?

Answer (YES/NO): NO